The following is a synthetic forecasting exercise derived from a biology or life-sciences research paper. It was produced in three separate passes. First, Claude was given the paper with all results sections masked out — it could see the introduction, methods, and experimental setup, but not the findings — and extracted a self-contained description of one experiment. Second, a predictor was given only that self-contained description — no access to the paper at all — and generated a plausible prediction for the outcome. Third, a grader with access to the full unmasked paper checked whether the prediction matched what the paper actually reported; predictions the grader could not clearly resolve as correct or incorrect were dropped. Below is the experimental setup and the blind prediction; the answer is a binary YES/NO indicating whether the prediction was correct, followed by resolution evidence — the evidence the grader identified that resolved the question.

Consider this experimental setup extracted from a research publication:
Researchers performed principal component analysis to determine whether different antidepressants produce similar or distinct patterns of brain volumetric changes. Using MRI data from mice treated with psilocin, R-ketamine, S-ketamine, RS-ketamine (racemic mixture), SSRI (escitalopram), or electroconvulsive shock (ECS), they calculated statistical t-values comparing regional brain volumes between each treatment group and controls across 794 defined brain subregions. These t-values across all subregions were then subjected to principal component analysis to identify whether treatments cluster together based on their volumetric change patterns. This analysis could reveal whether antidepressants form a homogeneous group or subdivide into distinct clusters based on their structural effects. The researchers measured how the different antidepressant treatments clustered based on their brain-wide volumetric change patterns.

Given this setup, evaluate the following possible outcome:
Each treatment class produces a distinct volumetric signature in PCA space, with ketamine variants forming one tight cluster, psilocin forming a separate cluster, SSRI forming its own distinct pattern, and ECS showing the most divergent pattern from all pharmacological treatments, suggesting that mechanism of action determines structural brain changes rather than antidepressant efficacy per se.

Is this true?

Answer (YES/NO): NO